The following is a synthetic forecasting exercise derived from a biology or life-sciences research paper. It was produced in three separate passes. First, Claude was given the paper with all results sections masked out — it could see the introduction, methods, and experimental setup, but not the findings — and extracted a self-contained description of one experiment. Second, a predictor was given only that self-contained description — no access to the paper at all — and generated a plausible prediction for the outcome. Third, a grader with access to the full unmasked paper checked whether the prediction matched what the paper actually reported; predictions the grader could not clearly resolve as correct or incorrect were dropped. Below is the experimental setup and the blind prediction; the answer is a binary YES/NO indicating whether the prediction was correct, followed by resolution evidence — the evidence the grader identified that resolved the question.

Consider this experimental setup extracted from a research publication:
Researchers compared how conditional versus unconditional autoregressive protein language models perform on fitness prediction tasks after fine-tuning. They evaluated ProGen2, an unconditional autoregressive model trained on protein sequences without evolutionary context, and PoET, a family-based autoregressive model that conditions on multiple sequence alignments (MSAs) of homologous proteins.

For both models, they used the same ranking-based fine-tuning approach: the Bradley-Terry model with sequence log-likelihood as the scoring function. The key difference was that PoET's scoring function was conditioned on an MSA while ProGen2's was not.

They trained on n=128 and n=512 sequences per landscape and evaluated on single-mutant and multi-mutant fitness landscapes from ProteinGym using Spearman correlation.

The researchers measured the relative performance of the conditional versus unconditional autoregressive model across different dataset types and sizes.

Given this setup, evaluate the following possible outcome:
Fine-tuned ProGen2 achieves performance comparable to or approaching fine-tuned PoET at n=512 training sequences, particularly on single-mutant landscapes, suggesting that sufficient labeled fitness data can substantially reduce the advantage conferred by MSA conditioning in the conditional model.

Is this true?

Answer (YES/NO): NO